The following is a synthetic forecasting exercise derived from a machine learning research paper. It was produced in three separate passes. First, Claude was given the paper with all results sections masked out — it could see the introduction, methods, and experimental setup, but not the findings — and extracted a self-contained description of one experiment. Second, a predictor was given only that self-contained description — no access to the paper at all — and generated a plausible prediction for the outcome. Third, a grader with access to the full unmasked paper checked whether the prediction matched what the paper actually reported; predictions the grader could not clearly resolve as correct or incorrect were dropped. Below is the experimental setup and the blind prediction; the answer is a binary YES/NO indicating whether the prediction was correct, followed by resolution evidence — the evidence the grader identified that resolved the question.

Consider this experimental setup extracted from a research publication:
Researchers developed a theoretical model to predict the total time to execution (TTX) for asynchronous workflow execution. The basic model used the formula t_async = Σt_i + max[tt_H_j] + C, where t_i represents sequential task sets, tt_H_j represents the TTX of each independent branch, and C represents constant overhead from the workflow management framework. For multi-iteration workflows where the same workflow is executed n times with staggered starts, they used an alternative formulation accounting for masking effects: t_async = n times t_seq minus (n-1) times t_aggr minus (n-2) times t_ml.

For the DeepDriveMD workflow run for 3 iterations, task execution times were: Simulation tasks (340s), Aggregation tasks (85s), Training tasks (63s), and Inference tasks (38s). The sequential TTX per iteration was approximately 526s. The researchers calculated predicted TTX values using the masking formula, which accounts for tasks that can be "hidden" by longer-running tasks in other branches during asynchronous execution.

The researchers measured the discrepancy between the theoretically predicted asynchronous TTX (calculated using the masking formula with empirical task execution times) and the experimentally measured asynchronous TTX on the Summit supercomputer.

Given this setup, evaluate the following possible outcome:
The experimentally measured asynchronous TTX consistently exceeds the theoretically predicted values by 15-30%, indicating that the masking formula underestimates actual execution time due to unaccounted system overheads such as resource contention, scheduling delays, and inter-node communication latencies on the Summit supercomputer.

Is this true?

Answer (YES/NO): NO